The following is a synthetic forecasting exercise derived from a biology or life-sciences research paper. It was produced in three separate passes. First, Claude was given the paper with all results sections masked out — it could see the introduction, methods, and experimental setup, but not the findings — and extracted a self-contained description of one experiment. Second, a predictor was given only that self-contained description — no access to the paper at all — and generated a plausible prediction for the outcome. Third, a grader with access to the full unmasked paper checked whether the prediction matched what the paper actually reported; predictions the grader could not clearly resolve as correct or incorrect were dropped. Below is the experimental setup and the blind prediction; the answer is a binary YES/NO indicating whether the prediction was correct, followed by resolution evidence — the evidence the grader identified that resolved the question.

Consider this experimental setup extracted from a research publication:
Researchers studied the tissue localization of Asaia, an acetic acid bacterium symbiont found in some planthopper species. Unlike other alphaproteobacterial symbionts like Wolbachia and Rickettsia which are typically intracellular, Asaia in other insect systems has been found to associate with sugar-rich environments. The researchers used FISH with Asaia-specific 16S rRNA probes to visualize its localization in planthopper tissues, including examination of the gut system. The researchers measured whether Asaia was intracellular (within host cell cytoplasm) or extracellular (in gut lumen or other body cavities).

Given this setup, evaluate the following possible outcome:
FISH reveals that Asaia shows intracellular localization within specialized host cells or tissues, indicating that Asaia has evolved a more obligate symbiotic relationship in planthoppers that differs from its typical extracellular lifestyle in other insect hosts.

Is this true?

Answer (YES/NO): NO